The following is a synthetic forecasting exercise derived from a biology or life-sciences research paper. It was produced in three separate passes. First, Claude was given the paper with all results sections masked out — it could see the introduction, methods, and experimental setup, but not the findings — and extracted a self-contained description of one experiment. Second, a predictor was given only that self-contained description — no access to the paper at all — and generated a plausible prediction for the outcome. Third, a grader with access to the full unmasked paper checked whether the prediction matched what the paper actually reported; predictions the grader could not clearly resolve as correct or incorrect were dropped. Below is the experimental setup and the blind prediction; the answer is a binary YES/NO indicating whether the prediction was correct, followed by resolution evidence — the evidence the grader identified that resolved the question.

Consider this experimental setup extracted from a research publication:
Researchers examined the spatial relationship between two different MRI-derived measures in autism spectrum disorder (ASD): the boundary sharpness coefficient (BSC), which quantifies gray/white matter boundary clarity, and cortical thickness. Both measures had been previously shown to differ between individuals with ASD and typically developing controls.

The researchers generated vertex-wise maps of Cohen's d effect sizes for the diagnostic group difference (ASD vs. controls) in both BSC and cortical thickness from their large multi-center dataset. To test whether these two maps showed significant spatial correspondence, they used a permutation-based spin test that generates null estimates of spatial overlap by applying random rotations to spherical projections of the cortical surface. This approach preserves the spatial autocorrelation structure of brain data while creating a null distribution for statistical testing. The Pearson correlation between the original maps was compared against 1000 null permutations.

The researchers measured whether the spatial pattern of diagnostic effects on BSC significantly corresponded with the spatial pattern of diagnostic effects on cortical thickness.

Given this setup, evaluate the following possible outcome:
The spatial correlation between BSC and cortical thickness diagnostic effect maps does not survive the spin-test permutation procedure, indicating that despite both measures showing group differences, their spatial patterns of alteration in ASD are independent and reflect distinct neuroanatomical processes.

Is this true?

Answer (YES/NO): NO